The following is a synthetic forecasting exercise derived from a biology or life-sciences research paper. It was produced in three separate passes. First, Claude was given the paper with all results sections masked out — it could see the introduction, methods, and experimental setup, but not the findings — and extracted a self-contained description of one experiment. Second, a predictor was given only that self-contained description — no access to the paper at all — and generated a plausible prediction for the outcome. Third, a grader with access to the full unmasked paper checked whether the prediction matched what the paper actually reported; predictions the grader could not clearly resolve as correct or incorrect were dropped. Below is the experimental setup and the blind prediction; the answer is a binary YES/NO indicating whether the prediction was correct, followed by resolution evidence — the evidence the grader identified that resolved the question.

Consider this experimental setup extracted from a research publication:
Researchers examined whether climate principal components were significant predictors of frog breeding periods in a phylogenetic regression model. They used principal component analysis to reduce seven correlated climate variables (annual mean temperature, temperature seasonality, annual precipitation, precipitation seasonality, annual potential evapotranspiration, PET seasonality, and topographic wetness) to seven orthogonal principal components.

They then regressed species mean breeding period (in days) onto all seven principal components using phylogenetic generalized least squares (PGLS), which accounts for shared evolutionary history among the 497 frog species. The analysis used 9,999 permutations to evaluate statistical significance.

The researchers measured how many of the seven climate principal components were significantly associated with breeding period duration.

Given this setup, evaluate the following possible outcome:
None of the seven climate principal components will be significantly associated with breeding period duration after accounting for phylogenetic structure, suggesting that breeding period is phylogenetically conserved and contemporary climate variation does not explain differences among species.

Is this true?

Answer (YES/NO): NO